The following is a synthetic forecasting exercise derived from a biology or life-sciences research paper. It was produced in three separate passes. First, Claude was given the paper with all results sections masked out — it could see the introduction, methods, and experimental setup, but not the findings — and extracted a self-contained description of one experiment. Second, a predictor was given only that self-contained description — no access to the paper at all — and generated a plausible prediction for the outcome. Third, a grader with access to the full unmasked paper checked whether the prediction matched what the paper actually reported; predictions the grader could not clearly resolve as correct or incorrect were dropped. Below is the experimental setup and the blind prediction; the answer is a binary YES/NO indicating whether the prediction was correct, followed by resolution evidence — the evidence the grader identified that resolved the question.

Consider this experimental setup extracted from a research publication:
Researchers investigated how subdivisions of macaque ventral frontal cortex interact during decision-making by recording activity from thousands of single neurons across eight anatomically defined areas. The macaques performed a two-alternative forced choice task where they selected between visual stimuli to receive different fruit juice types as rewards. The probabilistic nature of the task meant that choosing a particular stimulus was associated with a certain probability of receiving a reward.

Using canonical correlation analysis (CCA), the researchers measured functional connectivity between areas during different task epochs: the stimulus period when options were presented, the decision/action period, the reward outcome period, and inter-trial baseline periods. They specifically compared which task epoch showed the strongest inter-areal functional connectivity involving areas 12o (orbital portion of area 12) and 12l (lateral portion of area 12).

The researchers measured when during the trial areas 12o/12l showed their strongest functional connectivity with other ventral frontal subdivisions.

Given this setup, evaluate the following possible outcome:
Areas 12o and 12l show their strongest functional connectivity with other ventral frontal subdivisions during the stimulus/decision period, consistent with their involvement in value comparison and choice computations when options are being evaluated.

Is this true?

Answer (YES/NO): NO